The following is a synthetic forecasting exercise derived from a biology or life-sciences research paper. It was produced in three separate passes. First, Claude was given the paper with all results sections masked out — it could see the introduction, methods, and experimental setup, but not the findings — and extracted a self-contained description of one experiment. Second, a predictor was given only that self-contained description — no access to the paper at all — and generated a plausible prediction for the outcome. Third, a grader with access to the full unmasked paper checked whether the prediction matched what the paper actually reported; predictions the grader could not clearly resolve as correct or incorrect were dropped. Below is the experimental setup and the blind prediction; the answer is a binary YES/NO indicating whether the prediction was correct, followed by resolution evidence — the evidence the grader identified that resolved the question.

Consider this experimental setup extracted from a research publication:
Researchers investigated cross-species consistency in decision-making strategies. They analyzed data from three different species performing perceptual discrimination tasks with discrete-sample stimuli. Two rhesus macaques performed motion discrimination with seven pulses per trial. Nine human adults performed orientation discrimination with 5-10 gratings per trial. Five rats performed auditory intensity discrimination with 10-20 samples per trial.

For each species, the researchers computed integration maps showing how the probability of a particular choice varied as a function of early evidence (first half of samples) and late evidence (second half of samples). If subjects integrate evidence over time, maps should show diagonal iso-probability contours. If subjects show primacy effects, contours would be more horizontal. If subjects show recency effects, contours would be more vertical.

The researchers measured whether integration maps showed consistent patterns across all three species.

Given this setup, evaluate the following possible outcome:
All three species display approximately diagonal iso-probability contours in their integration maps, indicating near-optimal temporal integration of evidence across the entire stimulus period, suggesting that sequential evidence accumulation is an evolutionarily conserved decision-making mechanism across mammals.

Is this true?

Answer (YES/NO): YES